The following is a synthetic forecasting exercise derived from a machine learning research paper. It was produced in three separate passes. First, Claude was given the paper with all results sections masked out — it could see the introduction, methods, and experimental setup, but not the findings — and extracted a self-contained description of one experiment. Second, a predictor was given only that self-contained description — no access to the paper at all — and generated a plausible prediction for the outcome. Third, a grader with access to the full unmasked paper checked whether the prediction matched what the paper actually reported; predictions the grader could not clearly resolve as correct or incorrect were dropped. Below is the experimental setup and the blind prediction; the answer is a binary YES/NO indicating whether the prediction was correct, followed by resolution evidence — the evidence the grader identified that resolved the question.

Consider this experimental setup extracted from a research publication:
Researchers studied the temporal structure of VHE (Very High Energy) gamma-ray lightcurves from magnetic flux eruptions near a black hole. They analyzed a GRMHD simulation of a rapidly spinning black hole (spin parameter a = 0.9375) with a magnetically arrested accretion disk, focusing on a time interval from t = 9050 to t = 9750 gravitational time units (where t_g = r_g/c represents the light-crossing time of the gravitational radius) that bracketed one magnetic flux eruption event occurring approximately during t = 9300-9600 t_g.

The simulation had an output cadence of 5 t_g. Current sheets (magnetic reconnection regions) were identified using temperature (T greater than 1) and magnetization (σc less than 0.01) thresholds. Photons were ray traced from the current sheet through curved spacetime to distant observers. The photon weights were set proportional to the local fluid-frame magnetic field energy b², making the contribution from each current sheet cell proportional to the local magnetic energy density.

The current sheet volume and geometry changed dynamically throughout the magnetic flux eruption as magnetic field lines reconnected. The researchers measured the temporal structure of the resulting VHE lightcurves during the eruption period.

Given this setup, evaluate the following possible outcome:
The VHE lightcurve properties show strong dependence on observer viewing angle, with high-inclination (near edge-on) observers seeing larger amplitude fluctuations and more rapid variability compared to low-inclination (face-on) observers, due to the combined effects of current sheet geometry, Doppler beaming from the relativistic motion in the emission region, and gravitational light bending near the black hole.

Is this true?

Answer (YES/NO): NO